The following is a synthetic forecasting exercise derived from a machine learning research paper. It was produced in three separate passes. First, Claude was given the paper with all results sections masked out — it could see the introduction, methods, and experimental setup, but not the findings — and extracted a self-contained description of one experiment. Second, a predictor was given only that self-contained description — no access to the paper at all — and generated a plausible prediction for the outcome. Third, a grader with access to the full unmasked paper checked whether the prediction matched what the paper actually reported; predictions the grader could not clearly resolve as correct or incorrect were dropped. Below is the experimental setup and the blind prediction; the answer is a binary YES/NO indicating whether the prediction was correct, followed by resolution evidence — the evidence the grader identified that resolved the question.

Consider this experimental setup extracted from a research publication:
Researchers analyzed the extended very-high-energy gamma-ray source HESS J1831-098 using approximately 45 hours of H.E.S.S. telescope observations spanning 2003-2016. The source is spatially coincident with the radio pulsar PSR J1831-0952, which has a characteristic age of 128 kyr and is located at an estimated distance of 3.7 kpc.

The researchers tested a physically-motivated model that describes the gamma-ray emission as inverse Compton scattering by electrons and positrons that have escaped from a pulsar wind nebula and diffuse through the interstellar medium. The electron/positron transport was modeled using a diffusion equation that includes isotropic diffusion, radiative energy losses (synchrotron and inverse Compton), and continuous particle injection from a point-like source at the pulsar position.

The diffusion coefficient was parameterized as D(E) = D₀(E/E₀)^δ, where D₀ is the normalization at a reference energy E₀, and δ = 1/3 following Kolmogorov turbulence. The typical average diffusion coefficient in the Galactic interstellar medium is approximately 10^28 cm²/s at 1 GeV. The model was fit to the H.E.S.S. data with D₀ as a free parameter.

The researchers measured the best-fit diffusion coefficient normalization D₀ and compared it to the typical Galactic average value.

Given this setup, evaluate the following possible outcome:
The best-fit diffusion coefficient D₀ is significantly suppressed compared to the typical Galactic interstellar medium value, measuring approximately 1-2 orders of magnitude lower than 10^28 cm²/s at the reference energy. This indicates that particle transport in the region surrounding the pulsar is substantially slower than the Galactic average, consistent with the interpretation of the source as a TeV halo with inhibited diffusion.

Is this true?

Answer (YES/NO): YES